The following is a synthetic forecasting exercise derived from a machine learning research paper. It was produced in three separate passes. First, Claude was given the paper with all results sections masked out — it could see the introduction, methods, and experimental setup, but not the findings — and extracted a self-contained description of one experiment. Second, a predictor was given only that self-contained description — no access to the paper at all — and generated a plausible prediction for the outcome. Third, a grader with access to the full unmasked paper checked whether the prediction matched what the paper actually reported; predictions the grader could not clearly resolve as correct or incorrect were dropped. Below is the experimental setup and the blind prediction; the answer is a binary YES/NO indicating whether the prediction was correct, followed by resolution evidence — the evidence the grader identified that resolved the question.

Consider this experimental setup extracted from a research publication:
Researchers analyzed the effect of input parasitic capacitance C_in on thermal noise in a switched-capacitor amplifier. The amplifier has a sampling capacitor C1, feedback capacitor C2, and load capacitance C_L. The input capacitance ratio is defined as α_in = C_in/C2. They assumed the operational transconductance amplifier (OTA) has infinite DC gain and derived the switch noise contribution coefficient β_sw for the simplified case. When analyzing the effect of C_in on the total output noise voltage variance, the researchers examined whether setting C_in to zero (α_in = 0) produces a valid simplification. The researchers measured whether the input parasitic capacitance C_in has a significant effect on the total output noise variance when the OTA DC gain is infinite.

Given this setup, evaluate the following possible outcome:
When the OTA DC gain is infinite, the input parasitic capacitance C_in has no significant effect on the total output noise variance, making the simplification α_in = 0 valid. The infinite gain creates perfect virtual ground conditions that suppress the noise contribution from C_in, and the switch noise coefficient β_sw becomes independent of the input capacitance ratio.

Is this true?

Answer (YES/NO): YES